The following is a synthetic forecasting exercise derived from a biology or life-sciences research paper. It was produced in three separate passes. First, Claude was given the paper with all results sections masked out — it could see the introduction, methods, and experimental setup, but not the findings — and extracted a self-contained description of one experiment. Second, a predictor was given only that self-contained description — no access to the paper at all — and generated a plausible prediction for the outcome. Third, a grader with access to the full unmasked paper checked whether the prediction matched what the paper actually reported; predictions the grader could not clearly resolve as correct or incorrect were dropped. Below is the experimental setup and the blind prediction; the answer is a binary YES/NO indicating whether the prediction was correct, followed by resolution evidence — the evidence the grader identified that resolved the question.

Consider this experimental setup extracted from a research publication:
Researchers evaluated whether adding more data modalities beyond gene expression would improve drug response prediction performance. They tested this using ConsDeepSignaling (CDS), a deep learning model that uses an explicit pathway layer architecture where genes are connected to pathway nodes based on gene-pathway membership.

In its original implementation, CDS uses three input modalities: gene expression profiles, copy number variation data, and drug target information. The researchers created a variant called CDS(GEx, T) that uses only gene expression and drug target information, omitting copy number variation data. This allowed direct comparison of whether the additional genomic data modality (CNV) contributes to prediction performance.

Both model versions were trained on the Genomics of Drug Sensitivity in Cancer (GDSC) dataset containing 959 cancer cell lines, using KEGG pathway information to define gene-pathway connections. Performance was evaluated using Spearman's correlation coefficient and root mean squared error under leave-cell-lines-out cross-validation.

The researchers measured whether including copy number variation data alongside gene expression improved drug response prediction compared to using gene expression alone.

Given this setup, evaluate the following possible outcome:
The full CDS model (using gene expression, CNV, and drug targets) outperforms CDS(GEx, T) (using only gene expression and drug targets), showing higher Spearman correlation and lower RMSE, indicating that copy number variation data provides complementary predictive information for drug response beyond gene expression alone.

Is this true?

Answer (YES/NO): NO